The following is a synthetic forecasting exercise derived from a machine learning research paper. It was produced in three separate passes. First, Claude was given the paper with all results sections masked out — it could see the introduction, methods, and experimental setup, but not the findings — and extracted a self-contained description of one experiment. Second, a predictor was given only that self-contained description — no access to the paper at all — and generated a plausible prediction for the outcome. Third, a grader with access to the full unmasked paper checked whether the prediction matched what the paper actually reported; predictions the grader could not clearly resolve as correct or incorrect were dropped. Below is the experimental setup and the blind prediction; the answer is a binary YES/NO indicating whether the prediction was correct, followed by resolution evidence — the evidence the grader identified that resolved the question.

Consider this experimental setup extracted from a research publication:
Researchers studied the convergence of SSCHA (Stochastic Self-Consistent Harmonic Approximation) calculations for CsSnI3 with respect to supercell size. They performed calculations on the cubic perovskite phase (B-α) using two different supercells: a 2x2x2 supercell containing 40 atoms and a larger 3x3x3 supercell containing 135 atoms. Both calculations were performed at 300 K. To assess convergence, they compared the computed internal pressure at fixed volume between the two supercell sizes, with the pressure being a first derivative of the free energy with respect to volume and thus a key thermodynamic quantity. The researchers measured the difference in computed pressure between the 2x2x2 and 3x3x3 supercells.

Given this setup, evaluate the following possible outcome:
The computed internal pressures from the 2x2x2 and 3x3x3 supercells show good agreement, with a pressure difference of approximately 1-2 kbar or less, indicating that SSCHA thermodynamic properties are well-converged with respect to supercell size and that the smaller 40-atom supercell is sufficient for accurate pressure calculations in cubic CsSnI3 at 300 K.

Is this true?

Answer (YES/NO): YES